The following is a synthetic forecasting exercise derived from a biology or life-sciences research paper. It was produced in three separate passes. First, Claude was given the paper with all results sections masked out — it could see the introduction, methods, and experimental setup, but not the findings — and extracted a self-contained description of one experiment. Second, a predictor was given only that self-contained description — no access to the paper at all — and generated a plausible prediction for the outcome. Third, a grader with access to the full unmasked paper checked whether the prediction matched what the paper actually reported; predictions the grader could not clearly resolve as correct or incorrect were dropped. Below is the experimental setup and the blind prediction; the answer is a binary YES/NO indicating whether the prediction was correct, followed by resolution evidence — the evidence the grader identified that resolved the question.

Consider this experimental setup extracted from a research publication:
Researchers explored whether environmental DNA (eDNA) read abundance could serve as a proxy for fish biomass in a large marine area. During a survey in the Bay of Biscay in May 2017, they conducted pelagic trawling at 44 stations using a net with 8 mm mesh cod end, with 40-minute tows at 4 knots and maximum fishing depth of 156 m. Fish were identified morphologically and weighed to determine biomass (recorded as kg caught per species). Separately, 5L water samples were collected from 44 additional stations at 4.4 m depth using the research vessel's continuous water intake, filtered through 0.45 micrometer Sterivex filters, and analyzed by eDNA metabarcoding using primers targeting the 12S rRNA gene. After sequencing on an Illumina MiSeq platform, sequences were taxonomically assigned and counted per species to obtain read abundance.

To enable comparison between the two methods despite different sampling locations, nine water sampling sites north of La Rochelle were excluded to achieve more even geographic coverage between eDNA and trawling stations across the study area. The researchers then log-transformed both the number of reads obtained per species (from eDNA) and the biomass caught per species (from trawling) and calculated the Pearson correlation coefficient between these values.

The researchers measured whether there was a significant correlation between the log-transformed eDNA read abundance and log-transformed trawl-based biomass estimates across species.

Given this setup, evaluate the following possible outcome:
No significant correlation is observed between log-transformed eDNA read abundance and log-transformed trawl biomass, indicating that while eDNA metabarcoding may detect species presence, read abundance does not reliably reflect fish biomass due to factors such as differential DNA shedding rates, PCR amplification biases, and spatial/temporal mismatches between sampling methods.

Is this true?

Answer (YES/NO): YES